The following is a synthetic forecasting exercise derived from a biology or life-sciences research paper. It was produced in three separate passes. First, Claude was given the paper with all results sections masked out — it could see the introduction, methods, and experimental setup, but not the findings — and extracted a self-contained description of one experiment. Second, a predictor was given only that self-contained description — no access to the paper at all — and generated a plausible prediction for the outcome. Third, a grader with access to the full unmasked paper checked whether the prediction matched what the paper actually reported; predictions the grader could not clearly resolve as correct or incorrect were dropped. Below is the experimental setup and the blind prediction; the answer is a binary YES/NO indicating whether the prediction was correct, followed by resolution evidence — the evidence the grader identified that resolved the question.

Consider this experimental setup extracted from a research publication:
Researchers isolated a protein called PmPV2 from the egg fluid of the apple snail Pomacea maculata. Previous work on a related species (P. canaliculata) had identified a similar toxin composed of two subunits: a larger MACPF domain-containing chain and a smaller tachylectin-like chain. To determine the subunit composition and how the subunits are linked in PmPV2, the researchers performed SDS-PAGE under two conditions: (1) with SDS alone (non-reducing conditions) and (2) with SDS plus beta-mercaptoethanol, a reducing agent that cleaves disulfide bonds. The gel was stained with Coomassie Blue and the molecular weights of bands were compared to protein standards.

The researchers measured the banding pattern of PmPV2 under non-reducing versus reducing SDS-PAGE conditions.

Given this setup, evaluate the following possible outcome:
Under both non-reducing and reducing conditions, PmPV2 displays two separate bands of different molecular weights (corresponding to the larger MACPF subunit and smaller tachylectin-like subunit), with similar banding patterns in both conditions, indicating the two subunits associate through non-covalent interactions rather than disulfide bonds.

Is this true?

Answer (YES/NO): NO